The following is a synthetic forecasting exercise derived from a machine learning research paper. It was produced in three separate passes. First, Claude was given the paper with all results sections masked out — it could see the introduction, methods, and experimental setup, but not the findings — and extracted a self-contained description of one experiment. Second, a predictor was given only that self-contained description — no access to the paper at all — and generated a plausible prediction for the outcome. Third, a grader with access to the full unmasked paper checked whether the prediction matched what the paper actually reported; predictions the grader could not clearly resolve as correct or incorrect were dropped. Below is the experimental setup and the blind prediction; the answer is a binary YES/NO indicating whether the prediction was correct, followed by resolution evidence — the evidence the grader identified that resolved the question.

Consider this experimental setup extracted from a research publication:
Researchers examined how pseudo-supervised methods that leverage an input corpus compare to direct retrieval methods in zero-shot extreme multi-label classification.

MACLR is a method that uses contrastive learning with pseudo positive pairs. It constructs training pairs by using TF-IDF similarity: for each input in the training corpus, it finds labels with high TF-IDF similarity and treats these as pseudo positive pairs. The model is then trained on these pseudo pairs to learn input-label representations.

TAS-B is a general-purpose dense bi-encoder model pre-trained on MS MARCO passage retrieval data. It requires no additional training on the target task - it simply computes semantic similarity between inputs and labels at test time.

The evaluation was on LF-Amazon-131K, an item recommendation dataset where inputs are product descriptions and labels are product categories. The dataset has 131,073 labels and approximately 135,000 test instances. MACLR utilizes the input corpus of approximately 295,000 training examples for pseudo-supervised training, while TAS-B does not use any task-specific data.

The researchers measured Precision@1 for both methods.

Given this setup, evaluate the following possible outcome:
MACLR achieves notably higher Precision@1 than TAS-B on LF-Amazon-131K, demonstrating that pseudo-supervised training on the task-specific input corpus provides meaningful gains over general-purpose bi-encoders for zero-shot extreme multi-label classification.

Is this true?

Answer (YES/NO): NO